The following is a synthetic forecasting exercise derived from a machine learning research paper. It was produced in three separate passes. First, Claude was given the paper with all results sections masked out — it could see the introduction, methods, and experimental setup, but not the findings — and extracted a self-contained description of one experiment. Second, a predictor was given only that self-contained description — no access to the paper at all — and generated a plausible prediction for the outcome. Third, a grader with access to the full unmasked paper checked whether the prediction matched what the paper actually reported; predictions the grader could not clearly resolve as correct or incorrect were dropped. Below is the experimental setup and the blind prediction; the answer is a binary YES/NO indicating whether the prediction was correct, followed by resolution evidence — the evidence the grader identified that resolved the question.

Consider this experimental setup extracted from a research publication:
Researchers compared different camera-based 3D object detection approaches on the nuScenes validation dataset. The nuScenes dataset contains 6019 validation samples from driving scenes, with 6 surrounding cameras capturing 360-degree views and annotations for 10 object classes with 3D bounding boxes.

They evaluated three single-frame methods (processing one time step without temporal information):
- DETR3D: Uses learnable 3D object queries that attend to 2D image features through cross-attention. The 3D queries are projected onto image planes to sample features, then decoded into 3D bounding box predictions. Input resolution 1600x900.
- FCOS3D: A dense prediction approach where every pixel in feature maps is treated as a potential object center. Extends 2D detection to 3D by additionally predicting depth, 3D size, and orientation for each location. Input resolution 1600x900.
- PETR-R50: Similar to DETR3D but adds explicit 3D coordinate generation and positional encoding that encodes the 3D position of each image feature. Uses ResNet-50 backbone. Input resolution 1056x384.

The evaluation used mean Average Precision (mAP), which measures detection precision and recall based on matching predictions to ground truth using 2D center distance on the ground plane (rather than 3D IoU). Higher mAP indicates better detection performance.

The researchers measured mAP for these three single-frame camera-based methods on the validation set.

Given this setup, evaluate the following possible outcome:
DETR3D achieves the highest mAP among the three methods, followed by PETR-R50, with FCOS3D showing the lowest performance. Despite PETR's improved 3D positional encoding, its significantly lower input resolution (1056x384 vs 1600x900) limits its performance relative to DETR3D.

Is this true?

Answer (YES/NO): NO